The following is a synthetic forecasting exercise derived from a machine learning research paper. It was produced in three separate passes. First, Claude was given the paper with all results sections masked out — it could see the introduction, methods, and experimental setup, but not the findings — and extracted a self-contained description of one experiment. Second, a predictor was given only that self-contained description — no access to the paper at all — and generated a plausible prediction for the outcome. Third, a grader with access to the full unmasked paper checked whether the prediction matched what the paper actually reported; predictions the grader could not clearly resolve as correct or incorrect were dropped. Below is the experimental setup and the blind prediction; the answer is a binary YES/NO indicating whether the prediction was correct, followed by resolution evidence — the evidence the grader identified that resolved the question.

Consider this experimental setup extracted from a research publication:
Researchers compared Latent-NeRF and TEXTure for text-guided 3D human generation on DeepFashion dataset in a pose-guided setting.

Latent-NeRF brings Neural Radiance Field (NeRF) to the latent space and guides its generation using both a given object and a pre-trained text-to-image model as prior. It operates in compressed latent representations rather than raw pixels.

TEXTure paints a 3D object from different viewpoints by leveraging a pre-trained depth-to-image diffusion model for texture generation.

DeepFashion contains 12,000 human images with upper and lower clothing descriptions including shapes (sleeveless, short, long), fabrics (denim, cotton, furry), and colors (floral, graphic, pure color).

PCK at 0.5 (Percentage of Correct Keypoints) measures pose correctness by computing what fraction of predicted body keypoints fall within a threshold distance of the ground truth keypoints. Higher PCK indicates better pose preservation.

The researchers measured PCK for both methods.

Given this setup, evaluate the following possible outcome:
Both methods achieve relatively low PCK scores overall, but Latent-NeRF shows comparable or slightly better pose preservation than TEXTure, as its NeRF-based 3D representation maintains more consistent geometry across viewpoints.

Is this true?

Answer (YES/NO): NO